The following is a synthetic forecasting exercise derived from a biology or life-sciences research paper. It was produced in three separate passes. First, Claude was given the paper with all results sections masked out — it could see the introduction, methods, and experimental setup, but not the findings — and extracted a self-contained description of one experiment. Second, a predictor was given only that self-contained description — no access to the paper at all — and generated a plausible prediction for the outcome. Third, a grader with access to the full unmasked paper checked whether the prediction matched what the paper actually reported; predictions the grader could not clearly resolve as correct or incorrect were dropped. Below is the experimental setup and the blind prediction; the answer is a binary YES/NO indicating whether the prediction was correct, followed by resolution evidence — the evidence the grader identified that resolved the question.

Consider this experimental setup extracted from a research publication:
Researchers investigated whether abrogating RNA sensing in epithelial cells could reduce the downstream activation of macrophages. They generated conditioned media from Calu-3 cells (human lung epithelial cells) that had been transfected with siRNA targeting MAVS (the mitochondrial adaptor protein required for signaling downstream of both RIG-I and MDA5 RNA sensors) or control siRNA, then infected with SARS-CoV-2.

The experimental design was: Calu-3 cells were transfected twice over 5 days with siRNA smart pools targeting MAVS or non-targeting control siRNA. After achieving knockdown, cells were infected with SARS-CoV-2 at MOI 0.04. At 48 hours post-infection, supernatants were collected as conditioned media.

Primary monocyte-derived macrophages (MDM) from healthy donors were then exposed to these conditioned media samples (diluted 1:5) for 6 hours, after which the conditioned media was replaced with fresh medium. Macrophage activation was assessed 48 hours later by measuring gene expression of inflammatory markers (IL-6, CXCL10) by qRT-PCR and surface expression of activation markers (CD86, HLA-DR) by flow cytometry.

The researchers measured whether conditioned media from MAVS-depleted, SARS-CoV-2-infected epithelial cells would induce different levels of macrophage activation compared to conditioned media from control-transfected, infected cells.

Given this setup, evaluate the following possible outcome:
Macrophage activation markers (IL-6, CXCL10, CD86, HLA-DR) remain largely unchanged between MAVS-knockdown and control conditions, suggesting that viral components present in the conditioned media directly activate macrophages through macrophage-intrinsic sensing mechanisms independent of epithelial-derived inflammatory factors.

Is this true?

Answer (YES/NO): NO